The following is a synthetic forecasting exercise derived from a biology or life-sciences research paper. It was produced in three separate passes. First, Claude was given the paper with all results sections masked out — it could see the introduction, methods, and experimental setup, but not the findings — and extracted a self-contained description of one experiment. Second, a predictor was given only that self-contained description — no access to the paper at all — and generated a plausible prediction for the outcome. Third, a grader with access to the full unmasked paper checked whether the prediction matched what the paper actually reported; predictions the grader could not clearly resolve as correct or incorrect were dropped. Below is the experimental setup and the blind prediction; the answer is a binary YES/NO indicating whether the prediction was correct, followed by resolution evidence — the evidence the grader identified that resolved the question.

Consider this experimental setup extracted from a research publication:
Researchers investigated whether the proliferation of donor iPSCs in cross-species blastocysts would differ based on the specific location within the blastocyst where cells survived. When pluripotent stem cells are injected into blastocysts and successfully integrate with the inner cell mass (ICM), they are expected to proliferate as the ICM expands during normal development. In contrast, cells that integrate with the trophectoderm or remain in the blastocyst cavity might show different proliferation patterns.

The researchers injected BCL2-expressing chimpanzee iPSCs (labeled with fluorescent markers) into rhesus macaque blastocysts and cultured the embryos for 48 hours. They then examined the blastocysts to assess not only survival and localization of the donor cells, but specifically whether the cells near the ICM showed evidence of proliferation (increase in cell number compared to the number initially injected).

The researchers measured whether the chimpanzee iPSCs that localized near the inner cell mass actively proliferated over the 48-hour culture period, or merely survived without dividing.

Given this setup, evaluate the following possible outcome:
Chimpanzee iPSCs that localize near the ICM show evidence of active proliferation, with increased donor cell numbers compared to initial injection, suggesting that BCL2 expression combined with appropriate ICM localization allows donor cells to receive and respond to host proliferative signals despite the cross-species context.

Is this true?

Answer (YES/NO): YES